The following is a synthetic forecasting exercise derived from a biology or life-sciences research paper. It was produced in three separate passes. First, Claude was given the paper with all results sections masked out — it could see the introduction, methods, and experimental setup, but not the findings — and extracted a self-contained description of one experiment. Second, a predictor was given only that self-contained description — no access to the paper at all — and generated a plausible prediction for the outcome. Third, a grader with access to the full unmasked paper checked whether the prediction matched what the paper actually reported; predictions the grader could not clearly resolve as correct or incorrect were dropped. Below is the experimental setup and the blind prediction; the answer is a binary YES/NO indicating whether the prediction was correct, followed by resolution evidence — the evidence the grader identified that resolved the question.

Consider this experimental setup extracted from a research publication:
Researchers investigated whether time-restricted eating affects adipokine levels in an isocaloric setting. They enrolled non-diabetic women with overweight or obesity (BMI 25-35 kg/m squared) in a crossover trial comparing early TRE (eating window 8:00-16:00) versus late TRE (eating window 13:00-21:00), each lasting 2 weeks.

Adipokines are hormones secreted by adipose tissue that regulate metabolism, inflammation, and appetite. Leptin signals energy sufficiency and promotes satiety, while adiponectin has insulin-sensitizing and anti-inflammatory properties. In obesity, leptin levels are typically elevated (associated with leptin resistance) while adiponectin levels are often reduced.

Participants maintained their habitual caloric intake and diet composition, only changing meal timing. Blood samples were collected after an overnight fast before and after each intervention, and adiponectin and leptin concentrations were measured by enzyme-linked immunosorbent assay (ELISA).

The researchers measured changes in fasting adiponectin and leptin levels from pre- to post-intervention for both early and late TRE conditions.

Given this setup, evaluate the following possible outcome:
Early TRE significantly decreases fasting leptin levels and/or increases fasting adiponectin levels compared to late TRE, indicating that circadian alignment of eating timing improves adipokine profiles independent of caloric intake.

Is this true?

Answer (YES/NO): NO